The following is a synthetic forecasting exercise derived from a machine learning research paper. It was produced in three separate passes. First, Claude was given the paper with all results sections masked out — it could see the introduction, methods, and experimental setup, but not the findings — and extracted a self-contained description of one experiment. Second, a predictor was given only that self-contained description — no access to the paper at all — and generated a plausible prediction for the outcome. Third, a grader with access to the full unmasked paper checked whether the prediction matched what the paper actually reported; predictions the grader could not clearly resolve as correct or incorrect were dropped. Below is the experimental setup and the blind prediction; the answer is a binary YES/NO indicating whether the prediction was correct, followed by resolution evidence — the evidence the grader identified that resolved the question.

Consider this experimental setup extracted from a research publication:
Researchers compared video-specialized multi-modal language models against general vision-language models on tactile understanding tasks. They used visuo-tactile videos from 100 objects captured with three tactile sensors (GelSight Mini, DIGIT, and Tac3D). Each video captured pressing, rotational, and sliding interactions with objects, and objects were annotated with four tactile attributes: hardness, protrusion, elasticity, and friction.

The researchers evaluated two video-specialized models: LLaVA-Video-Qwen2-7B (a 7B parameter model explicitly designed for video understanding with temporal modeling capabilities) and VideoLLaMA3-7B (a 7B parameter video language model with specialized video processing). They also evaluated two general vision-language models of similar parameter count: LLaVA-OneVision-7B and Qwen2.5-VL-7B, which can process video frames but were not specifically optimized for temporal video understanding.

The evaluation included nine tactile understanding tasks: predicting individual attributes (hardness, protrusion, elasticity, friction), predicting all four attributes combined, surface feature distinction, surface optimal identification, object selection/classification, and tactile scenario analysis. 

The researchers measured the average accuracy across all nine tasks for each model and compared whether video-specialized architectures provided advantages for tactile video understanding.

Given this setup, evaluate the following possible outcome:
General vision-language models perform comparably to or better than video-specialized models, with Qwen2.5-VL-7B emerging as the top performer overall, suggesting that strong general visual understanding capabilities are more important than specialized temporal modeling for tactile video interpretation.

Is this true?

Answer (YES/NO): NO